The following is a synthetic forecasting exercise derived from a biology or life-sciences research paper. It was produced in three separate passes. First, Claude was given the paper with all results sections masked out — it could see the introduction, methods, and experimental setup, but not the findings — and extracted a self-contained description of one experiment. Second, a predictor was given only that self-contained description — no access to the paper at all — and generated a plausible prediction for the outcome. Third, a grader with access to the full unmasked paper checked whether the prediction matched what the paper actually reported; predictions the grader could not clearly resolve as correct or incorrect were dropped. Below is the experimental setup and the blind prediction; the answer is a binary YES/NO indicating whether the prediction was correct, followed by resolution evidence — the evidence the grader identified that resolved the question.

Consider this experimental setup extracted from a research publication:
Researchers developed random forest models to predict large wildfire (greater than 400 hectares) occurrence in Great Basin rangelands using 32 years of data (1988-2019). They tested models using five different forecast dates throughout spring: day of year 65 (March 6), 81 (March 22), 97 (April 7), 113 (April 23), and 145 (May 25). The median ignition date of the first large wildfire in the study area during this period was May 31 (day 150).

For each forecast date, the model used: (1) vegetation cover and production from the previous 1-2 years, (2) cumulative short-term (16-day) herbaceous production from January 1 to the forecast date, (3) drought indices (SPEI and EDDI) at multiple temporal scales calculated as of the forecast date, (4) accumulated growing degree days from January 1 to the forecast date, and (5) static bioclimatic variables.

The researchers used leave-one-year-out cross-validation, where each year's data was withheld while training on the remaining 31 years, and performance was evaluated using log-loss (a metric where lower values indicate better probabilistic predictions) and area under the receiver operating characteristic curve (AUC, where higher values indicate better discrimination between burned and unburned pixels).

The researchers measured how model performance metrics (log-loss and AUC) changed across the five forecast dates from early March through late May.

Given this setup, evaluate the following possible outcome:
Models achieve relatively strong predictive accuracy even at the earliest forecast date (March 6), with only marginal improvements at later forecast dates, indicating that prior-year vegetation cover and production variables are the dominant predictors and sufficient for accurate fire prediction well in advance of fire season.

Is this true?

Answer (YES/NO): NO